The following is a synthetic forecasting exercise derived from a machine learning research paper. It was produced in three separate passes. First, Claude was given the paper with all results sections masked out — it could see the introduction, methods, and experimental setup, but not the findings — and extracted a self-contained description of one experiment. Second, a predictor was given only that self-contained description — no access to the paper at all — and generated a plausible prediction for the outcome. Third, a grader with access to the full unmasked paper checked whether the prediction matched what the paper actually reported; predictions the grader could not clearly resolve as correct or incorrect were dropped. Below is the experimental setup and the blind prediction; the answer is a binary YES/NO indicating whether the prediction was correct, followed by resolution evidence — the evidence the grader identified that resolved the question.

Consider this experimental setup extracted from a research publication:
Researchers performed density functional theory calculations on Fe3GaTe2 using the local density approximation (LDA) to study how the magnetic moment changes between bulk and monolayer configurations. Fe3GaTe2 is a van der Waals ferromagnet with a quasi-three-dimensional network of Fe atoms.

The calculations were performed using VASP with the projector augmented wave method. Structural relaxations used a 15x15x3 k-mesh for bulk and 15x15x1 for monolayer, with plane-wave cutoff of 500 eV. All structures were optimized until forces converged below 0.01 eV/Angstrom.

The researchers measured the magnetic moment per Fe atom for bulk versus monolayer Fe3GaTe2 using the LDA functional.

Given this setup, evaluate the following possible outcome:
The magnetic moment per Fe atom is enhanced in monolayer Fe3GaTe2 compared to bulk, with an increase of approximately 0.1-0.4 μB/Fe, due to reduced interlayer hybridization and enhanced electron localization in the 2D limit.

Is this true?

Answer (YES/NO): NO